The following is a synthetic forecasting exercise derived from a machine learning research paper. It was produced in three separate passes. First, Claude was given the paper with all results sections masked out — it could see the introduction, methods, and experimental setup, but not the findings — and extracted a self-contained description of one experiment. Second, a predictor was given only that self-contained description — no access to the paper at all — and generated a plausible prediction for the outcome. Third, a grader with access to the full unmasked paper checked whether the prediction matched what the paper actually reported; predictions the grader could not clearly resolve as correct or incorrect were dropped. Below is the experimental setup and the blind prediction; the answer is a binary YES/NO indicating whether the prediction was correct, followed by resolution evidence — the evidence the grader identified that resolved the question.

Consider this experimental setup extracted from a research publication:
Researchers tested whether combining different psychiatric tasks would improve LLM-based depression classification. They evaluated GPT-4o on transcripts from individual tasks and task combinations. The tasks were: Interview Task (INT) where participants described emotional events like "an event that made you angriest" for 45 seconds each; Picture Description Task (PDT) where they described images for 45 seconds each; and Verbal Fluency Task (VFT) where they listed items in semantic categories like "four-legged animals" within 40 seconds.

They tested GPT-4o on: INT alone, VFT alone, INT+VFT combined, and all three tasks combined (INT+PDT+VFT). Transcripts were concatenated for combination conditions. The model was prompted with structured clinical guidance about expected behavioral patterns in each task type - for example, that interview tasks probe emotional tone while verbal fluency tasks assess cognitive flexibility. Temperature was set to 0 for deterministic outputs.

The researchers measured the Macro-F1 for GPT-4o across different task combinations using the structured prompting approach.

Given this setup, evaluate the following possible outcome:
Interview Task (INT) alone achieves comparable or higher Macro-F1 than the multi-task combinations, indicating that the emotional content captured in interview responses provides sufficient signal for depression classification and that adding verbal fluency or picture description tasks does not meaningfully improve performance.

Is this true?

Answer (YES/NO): NO